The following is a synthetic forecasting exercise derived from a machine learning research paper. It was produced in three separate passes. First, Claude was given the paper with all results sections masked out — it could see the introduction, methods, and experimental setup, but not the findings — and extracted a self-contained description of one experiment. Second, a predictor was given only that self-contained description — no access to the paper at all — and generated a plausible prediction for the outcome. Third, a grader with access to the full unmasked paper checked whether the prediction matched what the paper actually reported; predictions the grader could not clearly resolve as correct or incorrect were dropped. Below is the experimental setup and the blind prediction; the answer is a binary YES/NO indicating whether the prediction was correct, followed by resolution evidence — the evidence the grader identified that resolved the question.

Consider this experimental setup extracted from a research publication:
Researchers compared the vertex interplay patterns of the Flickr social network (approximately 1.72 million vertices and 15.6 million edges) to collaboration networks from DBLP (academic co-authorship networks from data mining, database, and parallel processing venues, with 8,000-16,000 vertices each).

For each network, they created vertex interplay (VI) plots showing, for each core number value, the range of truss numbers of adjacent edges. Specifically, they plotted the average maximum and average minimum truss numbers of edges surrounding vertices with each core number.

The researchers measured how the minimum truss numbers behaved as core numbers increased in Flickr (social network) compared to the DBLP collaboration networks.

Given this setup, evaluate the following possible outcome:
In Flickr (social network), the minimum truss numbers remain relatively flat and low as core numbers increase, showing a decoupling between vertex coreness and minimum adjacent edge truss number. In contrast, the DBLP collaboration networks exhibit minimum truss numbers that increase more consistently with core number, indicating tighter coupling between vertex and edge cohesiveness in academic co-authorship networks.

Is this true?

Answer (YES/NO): YES